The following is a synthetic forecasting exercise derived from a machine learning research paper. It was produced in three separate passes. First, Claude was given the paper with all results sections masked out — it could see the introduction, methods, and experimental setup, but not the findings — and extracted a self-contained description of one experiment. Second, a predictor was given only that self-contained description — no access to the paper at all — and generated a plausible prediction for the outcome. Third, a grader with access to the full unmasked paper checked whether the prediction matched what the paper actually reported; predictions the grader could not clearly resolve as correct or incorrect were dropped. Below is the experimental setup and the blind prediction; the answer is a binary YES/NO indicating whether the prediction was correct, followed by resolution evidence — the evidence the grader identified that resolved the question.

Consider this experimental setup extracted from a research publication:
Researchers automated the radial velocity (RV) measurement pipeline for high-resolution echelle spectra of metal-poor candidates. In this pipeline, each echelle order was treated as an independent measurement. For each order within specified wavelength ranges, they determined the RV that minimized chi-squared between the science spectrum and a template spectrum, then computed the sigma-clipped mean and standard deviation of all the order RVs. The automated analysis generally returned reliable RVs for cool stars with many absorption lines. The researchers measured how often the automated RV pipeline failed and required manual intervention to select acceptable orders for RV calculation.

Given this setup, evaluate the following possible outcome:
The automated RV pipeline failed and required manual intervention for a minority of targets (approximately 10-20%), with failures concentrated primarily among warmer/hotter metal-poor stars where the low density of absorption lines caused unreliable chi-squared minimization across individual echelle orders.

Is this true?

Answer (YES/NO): NO